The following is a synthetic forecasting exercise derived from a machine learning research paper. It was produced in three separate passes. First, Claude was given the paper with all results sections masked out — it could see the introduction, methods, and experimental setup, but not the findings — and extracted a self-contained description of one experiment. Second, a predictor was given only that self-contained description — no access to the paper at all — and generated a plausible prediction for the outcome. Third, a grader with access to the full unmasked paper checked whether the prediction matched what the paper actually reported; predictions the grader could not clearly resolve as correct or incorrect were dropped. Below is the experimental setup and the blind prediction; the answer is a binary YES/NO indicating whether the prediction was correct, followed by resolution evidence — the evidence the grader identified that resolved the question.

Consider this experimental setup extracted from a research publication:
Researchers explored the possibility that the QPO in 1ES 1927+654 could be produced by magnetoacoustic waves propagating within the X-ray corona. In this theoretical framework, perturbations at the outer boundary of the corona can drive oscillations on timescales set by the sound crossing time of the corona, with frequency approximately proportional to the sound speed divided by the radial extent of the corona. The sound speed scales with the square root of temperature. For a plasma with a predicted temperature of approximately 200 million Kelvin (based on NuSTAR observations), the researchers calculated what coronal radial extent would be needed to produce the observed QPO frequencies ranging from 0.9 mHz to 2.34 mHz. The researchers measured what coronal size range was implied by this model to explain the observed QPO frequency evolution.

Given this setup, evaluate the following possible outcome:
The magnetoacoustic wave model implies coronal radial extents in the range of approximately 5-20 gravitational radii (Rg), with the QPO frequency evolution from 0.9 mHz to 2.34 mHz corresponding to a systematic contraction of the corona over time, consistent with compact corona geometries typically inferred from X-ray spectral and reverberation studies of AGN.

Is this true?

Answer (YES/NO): NO